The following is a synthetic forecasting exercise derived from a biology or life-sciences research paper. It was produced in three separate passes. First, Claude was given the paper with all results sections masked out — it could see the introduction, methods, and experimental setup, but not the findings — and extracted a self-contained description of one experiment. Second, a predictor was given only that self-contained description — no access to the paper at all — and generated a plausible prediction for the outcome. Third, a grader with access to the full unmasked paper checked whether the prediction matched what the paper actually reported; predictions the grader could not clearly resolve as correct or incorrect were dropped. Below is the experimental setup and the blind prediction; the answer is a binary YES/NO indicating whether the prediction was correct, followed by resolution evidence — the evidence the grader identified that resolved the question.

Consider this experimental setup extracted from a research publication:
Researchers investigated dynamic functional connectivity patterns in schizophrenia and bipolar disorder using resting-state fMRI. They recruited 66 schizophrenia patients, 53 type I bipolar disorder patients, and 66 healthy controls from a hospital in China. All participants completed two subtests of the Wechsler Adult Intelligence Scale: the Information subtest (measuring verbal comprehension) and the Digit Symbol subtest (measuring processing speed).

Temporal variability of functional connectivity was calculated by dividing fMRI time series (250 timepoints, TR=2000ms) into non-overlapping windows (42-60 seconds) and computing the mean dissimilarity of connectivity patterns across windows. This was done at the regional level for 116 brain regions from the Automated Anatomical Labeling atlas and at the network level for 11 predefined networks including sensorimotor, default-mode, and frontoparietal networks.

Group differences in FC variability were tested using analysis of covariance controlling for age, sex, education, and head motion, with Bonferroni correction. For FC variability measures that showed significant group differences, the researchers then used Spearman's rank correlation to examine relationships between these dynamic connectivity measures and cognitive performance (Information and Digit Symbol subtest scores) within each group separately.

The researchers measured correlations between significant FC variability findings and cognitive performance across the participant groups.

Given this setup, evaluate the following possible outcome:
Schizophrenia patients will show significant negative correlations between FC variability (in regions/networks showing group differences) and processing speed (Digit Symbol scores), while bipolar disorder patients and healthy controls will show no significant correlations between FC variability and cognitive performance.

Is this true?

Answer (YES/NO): NO